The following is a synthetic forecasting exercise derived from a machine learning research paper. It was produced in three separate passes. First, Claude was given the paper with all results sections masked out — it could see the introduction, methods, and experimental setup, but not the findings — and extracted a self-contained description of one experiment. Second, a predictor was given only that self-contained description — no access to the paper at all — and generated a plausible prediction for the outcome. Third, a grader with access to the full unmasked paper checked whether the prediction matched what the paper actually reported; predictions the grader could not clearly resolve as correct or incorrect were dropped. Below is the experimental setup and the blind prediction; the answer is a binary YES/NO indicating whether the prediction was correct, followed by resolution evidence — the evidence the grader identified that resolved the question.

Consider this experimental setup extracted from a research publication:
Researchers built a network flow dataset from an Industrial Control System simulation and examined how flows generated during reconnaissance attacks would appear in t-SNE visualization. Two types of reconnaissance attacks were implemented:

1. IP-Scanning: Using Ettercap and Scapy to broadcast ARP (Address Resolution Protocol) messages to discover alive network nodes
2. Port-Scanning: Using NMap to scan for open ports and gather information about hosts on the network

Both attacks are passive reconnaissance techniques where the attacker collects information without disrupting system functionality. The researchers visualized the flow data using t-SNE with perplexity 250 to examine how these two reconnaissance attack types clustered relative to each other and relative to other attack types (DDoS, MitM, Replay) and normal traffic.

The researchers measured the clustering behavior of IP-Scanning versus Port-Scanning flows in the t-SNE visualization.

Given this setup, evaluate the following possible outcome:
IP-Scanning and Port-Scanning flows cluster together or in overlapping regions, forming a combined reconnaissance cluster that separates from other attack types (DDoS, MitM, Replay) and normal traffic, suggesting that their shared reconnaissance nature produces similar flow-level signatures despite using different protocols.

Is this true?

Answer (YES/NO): NO